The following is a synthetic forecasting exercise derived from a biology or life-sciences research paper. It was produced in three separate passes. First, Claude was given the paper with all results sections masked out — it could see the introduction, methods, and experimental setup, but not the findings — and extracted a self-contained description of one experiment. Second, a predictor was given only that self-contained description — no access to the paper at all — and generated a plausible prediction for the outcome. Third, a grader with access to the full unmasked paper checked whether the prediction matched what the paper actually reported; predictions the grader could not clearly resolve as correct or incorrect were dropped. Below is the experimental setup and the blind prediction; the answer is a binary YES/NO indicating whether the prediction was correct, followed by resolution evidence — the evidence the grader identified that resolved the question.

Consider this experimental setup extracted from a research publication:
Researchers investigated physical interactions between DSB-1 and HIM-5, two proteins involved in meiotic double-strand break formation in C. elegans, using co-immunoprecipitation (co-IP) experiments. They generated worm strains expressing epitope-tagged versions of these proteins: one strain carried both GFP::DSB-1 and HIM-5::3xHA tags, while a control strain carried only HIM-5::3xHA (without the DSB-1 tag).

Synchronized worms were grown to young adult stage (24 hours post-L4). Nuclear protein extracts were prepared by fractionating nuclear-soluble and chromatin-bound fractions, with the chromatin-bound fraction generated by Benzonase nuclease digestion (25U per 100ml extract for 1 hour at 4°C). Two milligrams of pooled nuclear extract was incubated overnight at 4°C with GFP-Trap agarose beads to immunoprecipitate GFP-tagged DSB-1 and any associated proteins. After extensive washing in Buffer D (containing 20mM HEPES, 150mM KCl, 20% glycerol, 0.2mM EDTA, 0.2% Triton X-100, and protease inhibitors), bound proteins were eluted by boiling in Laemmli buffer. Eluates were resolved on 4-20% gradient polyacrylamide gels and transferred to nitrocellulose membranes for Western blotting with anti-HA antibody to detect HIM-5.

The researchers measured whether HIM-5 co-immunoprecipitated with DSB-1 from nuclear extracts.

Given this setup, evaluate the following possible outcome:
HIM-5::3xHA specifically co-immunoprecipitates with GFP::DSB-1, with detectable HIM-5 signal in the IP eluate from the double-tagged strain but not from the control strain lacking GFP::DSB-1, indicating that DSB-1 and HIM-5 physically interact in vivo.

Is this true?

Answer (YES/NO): YES